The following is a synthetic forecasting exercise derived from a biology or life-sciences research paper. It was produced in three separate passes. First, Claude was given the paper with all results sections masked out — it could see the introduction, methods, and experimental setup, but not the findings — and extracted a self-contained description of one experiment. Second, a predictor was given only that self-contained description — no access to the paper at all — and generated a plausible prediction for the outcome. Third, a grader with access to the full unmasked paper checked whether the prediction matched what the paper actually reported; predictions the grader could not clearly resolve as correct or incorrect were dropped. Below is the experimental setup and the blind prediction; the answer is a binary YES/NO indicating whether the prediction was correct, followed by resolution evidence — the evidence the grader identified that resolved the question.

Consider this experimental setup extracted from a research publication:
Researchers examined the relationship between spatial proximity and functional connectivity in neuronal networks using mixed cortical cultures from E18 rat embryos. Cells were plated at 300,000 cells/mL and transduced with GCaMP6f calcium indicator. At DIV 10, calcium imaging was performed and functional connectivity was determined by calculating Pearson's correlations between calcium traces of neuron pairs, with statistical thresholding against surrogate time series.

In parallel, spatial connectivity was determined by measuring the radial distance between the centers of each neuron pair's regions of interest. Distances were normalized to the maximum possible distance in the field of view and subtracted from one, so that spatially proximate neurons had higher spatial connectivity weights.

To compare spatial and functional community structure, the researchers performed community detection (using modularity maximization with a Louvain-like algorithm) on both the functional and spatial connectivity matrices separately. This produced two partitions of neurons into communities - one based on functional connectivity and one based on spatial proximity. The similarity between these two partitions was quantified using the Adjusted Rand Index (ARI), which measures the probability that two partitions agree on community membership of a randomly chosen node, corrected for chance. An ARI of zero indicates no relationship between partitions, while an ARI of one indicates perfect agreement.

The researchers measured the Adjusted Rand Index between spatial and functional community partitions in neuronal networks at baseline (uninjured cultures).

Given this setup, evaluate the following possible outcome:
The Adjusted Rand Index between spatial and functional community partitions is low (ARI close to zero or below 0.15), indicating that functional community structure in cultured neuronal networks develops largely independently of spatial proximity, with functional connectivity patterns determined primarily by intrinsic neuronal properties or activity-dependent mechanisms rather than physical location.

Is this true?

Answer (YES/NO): YES